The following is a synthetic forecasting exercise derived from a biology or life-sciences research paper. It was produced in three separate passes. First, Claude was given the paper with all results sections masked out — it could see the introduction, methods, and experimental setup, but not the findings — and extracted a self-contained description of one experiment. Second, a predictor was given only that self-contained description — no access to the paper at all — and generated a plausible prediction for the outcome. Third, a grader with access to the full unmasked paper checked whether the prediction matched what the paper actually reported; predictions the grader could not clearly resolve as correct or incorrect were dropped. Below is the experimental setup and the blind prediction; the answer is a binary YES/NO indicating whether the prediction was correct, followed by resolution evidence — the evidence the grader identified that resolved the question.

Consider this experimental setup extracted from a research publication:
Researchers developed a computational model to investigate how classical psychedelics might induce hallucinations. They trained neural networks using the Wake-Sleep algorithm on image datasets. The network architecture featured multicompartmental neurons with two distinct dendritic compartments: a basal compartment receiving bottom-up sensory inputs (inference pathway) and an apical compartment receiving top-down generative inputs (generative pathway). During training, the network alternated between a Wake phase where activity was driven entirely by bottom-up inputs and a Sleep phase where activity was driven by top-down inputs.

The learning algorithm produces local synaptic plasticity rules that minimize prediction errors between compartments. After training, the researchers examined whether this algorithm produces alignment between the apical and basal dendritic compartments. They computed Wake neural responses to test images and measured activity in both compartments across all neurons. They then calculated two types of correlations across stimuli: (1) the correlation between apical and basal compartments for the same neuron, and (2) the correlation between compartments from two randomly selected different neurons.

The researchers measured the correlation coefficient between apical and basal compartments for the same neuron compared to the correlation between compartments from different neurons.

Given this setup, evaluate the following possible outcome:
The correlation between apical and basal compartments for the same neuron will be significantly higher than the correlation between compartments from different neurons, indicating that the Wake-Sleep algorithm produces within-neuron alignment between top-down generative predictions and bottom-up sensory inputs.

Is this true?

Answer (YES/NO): YES